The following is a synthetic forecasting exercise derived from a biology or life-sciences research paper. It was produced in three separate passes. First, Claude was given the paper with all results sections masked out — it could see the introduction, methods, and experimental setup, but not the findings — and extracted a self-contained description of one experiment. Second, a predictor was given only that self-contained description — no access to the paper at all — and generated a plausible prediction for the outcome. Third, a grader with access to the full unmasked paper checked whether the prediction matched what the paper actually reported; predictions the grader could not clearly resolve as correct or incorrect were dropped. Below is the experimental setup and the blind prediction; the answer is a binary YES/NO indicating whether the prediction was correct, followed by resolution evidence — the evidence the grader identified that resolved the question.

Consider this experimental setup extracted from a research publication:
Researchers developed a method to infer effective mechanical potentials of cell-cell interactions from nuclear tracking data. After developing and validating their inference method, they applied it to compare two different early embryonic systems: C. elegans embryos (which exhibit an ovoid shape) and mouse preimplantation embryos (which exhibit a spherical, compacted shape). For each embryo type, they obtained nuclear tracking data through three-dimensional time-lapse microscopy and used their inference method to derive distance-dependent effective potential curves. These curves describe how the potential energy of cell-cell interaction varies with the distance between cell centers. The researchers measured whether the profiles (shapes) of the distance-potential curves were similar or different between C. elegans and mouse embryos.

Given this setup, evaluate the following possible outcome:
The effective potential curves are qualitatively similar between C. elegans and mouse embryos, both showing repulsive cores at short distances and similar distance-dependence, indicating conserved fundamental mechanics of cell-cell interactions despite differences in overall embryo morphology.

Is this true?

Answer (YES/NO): NO